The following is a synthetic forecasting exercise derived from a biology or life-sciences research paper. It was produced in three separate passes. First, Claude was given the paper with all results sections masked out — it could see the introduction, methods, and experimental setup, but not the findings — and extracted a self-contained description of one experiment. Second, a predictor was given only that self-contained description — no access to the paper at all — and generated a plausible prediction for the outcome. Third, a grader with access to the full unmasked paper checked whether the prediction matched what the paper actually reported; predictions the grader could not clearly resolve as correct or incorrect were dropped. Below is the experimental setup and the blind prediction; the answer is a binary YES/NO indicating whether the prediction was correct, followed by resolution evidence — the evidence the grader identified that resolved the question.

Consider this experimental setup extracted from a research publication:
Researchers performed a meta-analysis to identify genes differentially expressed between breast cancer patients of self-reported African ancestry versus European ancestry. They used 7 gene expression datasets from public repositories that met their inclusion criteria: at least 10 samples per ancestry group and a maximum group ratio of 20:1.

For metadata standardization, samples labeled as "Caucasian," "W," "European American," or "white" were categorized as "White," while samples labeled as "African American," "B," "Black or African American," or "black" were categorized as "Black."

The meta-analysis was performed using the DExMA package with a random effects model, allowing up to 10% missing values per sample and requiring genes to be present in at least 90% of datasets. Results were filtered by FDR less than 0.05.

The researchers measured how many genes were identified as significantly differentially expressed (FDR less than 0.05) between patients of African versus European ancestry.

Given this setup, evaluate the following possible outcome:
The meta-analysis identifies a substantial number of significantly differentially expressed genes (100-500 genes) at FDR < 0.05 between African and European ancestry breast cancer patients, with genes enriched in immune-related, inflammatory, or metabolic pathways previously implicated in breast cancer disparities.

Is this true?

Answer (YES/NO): NO